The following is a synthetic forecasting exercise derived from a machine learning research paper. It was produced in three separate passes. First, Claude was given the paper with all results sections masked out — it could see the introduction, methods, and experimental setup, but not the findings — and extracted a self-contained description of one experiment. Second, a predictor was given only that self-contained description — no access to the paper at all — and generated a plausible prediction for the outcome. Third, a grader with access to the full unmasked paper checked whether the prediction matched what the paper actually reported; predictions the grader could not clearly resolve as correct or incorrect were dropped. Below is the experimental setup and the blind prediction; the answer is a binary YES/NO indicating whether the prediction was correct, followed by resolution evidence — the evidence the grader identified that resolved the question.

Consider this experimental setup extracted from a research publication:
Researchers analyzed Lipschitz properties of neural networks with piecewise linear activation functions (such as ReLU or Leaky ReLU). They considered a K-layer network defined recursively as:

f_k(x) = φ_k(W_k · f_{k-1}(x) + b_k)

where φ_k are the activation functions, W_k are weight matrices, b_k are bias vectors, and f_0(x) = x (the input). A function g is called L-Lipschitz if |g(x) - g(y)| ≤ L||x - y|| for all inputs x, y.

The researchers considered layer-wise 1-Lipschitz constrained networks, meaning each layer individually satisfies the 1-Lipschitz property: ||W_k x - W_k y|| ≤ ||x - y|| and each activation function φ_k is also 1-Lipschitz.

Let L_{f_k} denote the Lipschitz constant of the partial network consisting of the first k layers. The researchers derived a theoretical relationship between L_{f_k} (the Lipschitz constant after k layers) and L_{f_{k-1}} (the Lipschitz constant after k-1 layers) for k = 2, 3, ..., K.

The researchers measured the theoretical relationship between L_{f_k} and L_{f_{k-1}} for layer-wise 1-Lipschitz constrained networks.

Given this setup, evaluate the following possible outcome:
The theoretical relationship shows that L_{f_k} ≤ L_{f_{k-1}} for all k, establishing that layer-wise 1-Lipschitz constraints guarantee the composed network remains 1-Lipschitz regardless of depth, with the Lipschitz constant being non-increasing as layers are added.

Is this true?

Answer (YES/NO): YES